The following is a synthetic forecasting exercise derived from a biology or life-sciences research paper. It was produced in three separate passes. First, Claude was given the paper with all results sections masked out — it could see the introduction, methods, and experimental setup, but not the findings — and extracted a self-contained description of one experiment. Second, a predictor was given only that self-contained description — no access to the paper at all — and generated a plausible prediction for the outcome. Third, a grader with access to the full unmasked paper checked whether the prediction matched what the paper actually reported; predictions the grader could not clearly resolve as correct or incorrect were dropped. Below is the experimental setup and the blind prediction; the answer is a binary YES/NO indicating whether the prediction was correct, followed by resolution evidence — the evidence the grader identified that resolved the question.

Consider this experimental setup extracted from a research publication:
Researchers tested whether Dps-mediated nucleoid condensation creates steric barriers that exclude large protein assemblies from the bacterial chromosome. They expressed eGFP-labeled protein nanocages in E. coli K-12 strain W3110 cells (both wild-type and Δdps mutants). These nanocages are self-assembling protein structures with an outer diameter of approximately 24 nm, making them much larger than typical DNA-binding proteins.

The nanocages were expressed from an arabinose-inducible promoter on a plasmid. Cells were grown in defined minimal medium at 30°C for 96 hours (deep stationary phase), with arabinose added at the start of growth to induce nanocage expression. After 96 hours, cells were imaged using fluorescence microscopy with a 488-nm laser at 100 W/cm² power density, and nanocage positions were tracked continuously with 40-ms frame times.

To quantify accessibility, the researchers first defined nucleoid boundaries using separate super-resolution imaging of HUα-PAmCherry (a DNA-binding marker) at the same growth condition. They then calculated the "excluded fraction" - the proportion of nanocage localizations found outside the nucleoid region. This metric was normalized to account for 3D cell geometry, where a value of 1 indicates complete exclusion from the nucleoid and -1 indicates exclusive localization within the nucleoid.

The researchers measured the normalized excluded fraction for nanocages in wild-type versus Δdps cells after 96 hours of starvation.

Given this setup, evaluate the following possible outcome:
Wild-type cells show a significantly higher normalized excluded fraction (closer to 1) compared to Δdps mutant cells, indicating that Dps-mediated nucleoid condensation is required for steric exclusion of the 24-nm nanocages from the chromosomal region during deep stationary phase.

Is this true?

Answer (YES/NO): NO